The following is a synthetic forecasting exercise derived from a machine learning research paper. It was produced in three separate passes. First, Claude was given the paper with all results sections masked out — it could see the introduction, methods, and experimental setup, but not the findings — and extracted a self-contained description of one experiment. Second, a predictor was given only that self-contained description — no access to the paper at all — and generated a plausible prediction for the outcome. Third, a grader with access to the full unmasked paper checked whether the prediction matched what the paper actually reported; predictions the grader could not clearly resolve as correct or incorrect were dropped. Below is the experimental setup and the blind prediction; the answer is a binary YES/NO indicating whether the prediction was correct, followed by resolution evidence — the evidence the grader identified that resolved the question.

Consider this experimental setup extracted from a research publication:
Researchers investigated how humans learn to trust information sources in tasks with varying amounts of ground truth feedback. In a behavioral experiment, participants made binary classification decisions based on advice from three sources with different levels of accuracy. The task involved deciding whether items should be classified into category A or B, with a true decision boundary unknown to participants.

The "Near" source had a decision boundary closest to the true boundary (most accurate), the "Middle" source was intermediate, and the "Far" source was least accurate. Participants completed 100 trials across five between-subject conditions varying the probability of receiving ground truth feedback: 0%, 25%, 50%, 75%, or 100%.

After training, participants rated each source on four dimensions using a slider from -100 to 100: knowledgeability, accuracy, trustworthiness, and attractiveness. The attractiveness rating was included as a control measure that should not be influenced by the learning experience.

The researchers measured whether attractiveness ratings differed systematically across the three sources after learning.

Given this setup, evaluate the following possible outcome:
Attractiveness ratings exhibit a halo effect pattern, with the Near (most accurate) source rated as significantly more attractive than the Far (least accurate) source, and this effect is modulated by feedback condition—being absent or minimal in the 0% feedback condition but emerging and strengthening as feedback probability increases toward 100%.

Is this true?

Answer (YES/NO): NO